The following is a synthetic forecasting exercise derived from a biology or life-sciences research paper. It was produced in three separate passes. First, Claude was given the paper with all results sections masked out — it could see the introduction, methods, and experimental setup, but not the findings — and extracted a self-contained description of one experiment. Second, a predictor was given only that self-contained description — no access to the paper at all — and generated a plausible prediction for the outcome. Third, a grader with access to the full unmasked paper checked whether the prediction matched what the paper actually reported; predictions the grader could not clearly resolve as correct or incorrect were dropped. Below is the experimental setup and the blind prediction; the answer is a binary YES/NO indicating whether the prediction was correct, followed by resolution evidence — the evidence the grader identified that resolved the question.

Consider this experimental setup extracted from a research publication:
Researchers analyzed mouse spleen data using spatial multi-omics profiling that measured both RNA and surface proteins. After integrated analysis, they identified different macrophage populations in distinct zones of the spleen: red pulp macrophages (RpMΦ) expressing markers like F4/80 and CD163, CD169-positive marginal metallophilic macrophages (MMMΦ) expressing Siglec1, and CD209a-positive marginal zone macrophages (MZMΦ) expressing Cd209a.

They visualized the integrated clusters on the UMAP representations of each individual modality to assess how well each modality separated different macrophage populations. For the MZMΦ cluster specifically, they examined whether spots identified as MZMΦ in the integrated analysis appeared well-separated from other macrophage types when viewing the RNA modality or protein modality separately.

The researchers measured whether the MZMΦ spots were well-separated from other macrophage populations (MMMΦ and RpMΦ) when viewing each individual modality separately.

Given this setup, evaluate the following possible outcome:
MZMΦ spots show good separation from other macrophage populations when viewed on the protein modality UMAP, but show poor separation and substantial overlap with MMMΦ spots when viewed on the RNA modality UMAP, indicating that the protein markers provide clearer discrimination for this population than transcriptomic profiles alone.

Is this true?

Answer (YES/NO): NO